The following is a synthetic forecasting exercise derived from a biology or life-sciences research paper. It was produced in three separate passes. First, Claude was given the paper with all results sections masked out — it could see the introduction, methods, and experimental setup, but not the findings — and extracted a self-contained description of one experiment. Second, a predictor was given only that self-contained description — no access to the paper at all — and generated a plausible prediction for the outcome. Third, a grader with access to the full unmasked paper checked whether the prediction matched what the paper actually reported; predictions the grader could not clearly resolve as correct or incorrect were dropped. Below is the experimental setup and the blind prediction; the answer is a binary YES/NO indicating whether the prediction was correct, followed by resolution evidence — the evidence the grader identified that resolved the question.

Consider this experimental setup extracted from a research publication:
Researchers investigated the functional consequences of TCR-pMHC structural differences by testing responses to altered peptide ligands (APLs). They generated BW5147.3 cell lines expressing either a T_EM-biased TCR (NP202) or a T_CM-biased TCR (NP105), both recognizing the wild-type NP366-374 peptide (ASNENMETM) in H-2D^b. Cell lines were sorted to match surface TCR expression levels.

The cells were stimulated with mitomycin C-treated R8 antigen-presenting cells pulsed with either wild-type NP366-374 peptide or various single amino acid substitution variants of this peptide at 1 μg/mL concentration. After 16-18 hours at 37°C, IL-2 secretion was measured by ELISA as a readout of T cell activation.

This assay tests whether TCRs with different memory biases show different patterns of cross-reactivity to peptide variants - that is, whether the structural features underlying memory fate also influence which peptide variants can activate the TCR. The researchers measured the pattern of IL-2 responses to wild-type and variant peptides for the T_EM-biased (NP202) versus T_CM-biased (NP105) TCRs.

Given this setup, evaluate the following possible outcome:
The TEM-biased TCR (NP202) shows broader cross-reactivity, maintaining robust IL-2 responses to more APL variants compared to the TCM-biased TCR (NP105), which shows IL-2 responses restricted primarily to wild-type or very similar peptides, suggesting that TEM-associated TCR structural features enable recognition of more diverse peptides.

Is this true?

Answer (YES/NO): NO